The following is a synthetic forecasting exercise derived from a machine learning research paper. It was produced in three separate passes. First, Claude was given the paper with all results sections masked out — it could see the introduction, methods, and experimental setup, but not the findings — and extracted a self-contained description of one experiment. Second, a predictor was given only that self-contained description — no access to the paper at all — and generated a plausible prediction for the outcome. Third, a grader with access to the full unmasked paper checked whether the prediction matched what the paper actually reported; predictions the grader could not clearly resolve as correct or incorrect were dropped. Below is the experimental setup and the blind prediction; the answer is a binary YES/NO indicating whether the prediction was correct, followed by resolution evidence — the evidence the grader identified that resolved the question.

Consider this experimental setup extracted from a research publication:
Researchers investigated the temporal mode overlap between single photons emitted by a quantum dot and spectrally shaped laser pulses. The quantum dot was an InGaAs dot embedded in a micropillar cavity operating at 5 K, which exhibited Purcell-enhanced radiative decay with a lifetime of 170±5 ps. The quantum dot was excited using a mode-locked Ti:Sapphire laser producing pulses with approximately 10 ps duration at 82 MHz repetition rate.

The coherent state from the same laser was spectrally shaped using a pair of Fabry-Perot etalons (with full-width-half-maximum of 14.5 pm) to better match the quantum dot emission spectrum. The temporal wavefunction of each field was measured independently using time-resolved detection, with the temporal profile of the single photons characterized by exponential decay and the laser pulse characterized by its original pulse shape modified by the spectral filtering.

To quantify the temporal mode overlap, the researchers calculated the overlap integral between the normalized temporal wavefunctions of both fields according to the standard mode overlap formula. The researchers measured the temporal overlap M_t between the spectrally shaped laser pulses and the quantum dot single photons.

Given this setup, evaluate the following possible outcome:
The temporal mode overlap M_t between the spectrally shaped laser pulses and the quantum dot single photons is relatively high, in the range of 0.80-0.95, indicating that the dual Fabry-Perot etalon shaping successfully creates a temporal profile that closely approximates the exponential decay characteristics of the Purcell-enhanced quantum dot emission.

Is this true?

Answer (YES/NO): YES